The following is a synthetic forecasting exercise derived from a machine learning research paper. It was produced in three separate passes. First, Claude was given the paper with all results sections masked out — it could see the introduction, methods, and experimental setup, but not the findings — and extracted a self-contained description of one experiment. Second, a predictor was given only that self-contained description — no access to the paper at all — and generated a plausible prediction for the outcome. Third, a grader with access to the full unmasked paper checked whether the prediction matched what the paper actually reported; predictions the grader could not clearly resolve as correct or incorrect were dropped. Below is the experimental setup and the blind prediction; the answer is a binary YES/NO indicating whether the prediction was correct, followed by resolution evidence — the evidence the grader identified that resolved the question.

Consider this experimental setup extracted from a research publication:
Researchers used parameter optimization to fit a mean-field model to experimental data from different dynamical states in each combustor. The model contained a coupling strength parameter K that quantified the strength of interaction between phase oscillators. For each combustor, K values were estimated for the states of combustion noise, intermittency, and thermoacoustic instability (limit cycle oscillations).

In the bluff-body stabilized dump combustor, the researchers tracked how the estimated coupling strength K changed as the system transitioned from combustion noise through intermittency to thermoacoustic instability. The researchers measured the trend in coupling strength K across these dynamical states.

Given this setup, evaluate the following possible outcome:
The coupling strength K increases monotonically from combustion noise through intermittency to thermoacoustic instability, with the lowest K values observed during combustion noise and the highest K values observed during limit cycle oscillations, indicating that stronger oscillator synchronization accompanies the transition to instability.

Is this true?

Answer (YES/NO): YES